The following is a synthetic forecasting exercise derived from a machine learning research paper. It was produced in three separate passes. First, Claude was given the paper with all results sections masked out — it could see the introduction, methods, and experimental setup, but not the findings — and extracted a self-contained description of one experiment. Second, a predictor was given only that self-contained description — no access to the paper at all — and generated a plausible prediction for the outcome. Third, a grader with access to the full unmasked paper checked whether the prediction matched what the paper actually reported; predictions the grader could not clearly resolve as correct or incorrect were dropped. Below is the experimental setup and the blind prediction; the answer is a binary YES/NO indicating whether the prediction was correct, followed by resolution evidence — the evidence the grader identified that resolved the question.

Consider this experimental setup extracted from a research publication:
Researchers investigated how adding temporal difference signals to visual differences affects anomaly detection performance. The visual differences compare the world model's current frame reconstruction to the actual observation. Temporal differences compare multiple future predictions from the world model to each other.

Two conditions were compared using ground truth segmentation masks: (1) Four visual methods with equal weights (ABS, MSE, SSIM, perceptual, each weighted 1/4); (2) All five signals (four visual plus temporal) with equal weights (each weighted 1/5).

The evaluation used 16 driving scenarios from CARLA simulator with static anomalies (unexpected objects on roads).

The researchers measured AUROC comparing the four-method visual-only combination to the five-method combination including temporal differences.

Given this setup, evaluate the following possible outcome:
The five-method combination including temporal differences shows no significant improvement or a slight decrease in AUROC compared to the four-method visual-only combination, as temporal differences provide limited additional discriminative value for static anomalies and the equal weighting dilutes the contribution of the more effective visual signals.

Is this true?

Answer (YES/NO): YES